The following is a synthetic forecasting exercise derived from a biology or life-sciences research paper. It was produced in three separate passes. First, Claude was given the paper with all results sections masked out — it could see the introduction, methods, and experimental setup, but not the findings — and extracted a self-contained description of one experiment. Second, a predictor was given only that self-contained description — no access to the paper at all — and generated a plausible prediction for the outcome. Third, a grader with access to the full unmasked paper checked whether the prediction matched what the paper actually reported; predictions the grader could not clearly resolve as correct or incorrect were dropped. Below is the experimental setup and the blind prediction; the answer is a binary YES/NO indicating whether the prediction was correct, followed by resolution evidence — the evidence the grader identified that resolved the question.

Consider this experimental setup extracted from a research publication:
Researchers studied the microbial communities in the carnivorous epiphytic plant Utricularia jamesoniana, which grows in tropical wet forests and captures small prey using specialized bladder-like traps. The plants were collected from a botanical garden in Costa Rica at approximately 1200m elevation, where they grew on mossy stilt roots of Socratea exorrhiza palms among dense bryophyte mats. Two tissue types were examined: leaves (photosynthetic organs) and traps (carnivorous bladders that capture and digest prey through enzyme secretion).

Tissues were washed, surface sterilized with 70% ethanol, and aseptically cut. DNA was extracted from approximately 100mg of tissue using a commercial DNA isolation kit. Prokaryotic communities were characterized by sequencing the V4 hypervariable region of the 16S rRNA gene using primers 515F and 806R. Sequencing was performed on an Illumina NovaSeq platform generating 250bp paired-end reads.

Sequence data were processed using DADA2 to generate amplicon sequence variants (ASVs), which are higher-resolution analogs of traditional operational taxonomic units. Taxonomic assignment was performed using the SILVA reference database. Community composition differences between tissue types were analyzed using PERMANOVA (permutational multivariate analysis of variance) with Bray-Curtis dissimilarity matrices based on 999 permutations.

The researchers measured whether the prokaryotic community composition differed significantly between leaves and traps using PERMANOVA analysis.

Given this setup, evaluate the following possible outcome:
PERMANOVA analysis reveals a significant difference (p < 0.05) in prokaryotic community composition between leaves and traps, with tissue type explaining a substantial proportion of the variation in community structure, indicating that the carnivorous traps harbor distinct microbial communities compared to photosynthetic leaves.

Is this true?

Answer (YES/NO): NO